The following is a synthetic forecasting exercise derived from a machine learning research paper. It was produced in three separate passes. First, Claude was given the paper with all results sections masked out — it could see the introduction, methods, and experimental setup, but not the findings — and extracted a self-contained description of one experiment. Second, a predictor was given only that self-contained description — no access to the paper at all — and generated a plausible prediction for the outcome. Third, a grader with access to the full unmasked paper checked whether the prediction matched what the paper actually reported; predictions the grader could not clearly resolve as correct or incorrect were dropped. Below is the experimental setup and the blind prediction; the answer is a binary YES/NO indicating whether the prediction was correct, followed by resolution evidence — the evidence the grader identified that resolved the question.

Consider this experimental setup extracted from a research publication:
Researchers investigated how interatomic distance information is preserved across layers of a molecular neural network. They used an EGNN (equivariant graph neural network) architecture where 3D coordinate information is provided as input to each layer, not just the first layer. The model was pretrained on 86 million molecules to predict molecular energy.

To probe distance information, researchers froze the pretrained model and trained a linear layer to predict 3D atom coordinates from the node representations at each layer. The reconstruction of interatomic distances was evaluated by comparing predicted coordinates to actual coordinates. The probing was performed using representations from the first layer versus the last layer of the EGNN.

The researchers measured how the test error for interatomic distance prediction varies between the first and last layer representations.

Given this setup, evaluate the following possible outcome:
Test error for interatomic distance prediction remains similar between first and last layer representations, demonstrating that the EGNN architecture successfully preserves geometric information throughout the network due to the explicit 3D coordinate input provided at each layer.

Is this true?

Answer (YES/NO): YES